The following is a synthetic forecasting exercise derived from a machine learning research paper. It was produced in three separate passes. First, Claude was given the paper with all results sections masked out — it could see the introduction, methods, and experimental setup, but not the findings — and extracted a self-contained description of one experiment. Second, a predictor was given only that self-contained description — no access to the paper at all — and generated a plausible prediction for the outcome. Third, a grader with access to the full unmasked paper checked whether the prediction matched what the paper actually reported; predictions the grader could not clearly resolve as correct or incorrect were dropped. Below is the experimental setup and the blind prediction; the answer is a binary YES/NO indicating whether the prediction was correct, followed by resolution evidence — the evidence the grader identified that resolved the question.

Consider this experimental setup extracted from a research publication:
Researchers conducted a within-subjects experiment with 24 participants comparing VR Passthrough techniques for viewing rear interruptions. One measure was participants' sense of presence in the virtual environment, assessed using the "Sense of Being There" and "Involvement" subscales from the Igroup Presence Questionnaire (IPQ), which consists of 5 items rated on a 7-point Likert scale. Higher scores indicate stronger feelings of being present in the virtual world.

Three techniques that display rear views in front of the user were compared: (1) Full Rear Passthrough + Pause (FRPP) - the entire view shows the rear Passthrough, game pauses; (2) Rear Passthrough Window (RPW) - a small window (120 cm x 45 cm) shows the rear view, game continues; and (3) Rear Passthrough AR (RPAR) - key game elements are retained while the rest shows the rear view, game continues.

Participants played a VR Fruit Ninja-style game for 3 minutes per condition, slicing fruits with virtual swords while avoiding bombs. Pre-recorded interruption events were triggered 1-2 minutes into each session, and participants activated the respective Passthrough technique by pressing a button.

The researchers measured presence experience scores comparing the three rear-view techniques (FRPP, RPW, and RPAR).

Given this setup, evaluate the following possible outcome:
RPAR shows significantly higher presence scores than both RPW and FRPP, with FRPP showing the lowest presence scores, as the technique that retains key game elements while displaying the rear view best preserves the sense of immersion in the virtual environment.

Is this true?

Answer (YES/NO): NO